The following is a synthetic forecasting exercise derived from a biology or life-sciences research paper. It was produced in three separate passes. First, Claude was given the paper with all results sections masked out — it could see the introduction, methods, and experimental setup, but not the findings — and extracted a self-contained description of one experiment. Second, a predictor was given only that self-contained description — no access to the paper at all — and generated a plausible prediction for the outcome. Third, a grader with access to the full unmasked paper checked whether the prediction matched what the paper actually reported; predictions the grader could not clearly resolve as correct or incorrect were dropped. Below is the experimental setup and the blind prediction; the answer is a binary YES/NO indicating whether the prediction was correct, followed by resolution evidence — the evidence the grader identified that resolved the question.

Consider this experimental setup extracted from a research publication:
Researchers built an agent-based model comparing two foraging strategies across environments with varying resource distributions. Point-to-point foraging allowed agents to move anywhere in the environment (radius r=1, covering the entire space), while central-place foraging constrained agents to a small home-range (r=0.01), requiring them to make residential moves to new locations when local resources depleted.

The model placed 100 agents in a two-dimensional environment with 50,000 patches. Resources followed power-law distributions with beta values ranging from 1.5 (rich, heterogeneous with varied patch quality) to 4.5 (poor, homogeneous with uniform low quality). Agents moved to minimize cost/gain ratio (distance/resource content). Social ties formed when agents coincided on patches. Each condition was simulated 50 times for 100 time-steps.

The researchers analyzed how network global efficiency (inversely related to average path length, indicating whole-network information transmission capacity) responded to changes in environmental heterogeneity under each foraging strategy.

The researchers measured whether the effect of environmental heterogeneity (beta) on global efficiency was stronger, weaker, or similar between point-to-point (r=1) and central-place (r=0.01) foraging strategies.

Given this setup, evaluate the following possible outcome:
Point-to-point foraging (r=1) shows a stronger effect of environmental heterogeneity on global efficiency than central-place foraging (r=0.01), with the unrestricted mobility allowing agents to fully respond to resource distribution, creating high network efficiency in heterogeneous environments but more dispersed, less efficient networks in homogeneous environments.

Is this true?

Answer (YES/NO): NO